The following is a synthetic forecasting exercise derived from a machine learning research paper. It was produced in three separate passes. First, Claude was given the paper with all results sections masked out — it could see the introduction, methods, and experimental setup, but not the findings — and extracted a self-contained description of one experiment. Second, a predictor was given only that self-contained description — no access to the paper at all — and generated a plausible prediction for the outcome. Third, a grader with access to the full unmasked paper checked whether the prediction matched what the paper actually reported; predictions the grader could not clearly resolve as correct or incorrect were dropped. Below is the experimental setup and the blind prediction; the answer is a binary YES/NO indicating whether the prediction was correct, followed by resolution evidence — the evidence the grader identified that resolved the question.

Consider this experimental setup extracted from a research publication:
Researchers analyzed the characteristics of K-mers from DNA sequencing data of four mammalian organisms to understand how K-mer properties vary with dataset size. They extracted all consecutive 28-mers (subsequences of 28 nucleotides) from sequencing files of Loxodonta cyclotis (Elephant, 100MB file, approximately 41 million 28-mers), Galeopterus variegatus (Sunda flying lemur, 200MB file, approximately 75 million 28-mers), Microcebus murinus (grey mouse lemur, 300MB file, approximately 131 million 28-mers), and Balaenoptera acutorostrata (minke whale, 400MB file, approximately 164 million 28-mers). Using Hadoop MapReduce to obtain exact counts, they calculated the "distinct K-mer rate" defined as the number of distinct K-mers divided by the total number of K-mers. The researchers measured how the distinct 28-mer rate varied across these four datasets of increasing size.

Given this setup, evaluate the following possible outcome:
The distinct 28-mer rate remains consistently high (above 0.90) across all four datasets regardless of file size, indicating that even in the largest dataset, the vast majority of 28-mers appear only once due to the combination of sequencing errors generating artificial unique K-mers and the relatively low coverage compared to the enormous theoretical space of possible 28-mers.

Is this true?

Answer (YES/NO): NO